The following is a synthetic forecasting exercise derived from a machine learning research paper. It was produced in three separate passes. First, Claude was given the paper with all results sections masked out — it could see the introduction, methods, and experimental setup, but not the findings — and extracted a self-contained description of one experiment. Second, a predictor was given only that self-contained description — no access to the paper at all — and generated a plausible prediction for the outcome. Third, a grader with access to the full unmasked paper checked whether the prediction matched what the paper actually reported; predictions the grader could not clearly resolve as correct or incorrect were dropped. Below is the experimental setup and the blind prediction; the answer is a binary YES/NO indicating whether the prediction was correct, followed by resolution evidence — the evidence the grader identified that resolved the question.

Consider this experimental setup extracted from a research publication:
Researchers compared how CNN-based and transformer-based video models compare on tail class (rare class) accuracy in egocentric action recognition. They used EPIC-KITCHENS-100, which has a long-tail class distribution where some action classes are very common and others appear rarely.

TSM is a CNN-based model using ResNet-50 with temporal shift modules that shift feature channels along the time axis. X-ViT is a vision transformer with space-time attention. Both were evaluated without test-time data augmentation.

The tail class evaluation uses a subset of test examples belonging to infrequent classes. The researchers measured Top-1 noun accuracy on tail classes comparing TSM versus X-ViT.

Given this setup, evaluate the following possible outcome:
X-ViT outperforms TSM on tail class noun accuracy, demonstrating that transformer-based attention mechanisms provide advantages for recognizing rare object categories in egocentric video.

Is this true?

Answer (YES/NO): NO